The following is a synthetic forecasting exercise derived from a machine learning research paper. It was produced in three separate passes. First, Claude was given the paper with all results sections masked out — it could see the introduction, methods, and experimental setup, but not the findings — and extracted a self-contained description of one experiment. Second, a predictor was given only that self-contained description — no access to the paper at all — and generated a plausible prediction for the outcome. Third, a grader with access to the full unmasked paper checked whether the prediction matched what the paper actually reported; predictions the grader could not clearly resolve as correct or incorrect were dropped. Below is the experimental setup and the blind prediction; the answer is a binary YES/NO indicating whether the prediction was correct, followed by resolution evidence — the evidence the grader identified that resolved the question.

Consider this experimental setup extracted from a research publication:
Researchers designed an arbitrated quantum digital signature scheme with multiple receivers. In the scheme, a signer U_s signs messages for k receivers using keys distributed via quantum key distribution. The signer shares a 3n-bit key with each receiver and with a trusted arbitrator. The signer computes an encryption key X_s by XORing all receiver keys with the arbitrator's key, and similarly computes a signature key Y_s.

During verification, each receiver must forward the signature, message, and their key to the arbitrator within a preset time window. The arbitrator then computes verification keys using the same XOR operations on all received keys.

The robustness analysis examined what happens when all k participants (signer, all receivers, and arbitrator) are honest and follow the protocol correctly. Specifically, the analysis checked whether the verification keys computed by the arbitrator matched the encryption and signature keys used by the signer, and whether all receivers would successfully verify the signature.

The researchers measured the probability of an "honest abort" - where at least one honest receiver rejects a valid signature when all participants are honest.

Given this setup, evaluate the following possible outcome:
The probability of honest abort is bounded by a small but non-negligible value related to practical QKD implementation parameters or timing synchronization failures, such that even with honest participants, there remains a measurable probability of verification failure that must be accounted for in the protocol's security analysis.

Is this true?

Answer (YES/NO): NO